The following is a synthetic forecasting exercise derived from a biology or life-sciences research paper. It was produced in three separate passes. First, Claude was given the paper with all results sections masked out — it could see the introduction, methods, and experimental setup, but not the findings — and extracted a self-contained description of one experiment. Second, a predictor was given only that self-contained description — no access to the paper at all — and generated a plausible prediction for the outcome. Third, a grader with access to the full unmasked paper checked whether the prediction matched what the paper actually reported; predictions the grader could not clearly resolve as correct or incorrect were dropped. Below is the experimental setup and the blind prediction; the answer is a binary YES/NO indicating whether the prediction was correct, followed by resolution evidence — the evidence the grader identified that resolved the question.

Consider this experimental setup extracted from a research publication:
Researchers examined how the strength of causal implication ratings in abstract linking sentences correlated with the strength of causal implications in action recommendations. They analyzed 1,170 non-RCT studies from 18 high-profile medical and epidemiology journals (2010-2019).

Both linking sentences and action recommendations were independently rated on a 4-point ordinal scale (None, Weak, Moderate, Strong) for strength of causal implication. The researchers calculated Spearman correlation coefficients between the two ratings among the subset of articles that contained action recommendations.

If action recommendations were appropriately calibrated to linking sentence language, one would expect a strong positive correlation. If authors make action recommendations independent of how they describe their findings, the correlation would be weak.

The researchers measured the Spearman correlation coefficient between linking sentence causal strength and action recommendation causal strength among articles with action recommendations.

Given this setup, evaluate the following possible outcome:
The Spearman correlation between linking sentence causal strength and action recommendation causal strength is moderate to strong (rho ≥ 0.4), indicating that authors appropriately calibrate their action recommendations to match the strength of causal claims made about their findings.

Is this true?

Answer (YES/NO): NO